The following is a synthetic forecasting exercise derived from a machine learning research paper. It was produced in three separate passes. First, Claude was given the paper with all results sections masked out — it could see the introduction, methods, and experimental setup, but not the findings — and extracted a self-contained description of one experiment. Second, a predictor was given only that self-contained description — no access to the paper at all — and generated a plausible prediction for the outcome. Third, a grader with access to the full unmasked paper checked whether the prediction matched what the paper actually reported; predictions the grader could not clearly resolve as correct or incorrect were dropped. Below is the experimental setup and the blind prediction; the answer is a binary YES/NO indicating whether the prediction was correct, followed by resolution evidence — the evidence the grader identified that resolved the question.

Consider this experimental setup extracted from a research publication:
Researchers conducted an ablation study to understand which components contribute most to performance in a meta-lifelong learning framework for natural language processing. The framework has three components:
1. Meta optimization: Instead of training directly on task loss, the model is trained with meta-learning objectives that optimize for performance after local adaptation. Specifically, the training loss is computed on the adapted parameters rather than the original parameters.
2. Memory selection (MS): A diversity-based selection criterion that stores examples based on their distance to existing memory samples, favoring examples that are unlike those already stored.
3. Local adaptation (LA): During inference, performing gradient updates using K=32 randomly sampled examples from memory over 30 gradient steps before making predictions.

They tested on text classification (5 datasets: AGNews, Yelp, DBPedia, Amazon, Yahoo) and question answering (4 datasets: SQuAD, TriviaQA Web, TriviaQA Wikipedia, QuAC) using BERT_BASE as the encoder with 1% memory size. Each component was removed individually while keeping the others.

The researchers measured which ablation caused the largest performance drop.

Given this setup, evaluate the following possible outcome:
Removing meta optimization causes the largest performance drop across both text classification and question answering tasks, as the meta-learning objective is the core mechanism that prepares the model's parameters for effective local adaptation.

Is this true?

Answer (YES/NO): YES